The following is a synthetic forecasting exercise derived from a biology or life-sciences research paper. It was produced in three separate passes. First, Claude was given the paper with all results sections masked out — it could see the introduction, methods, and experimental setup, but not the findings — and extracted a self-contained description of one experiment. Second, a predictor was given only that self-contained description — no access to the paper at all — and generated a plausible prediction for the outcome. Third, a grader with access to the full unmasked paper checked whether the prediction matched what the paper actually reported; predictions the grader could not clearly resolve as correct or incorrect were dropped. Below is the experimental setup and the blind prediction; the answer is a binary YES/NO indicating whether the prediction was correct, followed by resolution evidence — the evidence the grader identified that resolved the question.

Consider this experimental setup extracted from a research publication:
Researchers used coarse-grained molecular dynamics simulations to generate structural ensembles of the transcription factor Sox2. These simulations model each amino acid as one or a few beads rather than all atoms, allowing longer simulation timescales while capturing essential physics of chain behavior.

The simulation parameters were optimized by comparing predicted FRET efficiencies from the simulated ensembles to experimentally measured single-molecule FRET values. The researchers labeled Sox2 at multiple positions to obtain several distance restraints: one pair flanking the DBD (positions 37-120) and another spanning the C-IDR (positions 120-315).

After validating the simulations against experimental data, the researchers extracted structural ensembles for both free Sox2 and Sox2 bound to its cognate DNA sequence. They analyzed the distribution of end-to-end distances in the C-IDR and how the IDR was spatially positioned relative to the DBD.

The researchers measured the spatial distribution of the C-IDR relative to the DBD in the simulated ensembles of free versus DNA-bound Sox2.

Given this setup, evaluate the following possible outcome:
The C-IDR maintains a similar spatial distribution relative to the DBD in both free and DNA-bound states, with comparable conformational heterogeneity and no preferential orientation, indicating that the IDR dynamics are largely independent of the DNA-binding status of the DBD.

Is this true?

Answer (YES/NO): NO